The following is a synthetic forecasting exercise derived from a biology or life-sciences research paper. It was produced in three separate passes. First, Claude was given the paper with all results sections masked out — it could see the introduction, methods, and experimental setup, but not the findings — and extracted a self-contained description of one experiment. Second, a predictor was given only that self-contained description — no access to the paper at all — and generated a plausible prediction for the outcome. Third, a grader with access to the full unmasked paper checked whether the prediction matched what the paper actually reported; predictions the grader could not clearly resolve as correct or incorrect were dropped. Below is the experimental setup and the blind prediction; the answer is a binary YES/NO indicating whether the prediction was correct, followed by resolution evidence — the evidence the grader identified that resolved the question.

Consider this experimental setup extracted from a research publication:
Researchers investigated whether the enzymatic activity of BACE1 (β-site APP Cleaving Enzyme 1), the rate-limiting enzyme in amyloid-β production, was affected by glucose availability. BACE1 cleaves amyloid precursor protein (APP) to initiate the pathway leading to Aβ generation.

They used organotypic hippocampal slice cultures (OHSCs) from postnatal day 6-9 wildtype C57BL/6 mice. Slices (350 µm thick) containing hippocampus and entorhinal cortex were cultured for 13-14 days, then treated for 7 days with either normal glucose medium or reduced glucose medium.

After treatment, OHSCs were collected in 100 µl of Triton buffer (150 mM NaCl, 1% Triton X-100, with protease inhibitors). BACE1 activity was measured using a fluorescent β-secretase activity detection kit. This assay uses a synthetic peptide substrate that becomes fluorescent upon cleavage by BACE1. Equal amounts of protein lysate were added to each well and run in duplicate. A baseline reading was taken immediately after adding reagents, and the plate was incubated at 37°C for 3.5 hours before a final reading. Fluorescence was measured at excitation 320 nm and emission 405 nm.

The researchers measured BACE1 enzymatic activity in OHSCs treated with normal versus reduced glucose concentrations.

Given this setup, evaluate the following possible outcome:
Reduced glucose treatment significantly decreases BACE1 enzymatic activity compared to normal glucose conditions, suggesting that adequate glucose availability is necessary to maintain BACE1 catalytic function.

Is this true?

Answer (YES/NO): NO